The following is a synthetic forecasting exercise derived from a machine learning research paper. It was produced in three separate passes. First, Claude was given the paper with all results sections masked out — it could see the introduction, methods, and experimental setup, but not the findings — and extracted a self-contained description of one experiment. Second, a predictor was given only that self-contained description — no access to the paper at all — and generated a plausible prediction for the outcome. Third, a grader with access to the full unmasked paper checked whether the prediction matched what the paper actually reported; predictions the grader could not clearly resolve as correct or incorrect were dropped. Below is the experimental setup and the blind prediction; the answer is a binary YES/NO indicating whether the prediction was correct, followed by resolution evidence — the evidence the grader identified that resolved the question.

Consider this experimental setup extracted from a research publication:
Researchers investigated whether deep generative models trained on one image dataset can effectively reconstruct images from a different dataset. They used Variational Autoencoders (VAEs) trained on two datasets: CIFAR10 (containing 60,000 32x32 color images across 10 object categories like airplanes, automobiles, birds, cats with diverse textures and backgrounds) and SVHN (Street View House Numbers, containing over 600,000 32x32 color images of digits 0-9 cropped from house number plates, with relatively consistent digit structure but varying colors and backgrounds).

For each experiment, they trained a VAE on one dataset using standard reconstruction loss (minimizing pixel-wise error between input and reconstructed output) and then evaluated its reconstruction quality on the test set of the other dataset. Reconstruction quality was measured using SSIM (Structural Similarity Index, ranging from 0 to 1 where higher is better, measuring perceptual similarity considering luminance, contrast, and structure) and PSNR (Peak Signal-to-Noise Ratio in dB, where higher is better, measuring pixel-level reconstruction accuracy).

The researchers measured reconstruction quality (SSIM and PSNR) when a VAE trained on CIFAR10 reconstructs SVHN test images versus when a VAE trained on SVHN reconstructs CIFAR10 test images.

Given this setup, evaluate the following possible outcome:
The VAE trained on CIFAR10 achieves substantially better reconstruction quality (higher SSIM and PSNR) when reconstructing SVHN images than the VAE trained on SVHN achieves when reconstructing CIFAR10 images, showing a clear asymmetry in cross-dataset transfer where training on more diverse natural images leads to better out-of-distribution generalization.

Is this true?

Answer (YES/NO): YES